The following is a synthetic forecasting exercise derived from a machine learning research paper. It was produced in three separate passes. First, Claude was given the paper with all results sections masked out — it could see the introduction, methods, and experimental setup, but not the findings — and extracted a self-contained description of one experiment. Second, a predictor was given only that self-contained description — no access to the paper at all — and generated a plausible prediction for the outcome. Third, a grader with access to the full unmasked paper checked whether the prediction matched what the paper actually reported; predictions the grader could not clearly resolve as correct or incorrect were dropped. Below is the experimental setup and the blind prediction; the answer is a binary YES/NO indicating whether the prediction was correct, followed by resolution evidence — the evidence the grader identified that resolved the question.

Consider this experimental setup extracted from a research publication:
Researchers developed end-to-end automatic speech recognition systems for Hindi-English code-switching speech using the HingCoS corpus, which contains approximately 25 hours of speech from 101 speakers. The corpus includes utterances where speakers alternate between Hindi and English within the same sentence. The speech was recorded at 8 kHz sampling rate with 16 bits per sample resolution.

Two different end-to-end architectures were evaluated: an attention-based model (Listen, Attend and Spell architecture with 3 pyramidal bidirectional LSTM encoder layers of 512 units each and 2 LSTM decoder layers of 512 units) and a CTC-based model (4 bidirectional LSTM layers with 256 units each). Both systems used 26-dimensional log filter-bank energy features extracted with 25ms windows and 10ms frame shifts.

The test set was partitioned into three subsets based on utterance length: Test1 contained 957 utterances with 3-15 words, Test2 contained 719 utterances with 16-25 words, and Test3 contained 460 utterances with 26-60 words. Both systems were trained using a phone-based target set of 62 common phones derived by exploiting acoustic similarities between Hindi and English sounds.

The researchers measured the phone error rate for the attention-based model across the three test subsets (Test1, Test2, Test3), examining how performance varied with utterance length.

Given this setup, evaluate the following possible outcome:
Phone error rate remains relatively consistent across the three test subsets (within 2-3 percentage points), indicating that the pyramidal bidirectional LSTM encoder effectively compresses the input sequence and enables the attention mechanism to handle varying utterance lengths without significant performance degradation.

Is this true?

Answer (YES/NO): NO